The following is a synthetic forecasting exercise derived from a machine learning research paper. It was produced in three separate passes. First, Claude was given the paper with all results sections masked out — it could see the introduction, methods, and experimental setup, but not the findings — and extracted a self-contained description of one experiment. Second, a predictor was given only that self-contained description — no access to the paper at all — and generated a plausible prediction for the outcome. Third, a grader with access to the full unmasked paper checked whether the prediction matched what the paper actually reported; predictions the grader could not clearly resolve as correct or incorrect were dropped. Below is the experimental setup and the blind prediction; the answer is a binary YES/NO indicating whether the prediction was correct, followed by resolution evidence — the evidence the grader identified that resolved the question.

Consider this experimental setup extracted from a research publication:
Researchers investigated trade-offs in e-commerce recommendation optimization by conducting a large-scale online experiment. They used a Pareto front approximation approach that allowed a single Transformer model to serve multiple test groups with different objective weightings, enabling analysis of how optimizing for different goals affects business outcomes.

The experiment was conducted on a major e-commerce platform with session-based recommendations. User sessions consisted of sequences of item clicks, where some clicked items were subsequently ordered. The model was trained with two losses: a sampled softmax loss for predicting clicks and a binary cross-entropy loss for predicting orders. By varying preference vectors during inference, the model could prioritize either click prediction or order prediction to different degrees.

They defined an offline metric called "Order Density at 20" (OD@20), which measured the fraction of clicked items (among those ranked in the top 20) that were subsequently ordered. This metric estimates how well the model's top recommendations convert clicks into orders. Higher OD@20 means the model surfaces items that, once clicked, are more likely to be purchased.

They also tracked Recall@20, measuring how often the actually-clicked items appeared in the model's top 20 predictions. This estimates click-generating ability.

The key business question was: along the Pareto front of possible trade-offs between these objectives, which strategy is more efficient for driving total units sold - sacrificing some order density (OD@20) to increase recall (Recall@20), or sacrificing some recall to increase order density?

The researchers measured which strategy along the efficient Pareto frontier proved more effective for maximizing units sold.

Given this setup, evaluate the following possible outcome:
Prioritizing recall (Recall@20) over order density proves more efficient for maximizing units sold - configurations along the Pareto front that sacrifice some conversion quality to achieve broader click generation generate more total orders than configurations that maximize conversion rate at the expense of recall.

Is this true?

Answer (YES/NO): YES